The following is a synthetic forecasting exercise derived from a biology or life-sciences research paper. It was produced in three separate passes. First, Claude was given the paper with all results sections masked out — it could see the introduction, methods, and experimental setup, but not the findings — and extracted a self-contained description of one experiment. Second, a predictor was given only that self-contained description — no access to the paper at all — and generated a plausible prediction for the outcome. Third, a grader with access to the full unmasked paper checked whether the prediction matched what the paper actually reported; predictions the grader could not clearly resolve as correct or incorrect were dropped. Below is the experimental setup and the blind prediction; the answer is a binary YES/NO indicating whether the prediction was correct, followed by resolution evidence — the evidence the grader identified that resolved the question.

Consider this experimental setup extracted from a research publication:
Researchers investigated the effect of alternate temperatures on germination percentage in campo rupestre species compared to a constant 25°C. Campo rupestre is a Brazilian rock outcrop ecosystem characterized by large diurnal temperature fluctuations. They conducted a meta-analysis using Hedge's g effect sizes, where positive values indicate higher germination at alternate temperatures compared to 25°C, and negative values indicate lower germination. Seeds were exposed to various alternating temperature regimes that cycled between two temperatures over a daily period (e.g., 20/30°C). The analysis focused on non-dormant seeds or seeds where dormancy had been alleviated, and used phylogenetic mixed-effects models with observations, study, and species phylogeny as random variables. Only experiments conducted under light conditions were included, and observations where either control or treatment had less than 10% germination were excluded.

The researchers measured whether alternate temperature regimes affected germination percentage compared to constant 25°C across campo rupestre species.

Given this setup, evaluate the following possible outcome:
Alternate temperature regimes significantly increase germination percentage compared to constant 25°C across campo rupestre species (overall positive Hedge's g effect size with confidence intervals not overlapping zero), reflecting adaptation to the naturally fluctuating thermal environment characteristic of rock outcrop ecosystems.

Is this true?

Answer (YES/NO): NO